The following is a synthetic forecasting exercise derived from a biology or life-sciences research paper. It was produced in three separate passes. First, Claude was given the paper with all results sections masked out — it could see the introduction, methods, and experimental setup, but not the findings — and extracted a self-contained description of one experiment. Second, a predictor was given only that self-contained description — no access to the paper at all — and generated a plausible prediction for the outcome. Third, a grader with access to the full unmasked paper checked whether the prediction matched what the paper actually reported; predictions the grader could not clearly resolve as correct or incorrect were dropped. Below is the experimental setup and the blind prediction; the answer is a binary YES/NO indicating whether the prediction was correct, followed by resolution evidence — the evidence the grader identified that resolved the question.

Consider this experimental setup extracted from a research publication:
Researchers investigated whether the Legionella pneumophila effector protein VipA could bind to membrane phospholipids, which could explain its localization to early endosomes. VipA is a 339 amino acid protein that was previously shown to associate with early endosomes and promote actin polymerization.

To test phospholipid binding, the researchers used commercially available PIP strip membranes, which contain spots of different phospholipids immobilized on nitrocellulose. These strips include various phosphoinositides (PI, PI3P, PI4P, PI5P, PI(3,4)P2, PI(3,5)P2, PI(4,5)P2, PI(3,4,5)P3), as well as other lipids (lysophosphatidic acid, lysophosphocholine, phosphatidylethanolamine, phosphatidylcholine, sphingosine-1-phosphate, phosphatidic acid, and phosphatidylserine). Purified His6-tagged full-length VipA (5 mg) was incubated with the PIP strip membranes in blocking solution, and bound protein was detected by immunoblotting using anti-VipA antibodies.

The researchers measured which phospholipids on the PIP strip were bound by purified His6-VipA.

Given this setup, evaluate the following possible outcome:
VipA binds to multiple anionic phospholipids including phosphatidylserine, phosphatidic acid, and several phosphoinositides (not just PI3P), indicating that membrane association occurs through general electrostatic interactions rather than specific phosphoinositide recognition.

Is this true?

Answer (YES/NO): NO